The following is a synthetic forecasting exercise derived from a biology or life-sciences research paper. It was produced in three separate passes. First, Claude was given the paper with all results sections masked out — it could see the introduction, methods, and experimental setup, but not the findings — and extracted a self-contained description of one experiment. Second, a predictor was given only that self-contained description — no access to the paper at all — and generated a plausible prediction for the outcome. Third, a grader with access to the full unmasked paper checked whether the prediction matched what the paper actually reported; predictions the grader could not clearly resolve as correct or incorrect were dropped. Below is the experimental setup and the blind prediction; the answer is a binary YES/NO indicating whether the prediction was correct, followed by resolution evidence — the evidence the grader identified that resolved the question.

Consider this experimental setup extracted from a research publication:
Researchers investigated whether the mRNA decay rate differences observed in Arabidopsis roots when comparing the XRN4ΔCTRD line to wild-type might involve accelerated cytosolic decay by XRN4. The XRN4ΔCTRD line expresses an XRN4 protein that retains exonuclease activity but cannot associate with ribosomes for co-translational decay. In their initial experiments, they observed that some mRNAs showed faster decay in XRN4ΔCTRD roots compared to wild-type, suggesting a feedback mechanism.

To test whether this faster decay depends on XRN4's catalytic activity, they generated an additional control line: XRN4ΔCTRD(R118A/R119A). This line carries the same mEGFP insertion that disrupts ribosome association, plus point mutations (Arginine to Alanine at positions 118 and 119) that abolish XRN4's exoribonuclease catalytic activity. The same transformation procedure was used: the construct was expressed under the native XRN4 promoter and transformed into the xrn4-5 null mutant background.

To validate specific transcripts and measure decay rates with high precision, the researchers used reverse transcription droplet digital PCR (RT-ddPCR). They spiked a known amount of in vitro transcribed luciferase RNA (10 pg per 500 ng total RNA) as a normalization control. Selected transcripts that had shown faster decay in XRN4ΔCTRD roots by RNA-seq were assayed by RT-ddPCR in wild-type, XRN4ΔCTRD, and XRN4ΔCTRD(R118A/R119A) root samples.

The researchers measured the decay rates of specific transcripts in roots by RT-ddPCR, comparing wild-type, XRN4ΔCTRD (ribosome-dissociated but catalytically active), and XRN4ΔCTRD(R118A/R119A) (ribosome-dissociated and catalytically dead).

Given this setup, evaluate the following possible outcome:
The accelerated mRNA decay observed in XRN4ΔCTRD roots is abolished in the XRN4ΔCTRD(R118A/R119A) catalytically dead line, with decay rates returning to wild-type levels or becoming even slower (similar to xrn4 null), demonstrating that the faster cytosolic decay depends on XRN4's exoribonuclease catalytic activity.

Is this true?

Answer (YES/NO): YES